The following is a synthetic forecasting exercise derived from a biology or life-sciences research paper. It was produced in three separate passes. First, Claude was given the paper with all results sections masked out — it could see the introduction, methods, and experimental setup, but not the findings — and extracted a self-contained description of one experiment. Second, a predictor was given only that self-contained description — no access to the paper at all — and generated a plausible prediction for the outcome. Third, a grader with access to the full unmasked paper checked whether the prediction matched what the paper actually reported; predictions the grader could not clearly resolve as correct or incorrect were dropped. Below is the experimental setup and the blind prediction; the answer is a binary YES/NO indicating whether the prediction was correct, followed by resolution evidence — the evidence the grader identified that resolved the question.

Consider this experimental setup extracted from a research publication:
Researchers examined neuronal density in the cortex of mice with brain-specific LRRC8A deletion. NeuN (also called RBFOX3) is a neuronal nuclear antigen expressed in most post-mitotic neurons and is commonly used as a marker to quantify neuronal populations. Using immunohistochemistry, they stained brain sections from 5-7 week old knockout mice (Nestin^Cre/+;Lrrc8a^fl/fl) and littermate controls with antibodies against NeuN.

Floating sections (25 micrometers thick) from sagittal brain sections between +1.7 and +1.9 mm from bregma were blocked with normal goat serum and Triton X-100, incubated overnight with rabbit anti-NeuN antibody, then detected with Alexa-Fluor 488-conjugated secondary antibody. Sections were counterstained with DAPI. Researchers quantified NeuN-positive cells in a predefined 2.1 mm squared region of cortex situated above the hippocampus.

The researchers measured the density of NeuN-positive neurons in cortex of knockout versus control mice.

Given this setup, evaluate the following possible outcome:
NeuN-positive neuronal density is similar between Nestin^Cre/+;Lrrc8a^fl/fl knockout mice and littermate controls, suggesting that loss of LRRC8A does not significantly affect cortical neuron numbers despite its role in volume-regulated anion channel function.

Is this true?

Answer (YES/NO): YES